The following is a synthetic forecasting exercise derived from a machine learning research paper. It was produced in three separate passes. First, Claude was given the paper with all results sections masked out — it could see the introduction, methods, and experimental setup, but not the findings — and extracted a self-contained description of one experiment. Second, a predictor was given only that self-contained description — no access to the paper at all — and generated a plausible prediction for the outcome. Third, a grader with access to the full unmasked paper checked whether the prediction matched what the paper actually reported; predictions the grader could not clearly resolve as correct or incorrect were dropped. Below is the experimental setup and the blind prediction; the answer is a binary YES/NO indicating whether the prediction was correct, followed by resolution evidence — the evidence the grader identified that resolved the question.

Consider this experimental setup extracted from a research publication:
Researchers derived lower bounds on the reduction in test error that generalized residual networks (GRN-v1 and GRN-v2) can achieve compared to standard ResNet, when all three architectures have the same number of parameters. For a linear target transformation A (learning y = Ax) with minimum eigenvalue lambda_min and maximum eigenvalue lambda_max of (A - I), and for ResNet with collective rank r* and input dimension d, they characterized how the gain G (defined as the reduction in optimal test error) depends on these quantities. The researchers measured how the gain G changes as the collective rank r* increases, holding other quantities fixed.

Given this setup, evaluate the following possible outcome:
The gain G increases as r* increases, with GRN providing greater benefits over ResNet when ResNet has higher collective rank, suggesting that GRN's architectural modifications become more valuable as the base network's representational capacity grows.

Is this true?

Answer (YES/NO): NO